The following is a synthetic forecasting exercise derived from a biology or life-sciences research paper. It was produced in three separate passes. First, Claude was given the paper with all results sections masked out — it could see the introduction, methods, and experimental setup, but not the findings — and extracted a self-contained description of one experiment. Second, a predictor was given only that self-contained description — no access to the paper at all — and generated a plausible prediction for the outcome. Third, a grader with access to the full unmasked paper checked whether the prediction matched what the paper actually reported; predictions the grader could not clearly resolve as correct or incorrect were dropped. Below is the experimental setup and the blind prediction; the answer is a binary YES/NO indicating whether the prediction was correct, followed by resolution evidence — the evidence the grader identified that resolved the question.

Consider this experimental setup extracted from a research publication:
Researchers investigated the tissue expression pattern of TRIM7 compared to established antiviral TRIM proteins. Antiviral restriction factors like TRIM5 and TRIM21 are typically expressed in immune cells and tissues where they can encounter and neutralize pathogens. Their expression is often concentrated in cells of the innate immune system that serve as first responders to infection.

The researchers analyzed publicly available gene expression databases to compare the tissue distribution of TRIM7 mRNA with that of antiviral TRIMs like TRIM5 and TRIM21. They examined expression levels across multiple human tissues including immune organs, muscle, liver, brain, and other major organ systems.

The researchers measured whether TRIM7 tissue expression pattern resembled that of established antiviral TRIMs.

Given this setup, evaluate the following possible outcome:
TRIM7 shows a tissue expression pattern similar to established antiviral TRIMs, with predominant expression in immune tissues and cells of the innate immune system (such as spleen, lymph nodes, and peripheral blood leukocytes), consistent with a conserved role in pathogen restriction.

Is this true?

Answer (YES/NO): NO